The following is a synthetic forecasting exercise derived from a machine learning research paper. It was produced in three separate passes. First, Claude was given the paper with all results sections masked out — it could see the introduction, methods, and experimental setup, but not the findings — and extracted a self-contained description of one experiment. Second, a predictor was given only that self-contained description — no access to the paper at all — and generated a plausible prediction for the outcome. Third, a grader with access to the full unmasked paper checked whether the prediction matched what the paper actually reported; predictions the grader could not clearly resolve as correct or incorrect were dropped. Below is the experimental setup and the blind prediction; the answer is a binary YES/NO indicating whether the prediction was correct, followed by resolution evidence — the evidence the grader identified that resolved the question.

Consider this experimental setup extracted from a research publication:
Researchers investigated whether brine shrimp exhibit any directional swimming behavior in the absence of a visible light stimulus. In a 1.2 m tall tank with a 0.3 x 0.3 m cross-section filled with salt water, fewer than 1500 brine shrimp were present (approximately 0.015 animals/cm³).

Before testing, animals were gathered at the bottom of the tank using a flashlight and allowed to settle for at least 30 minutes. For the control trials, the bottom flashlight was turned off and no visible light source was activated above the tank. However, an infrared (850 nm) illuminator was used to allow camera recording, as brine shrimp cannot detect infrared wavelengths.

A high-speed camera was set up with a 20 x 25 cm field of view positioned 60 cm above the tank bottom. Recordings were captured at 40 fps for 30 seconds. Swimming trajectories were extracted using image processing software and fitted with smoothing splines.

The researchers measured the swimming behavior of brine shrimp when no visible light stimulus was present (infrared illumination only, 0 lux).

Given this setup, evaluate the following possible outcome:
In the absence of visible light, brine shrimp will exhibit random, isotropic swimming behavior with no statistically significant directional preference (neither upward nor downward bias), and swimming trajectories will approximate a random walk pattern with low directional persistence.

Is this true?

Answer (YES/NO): NO